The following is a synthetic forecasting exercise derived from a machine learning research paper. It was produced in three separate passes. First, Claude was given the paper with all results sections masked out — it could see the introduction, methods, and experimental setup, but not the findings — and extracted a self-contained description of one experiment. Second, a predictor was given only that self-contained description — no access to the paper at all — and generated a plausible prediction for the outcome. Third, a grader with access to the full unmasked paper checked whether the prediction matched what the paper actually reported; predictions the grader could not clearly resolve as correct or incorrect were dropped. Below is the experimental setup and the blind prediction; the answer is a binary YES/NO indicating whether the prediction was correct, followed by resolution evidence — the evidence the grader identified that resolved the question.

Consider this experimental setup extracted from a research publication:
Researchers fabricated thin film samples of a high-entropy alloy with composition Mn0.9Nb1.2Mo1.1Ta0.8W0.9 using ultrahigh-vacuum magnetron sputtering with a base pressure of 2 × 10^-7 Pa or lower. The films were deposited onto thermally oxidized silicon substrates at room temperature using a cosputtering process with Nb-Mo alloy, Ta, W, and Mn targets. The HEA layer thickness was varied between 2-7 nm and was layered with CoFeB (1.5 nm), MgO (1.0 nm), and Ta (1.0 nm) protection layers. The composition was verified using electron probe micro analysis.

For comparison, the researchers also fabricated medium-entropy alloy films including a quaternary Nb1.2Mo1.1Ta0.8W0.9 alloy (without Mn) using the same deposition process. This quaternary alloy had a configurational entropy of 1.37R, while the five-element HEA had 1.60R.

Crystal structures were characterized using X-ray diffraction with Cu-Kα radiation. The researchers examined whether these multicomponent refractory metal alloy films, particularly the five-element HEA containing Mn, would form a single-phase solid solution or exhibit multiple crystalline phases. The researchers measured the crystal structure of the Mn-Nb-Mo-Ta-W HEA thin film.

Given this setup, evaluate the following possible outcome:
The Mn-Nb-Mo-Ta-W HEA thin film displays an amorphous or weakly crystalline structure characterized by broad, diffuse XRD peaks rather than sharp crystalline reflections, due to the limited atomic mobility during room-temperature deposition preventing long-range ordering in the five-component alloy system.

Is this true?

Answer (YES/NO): NO